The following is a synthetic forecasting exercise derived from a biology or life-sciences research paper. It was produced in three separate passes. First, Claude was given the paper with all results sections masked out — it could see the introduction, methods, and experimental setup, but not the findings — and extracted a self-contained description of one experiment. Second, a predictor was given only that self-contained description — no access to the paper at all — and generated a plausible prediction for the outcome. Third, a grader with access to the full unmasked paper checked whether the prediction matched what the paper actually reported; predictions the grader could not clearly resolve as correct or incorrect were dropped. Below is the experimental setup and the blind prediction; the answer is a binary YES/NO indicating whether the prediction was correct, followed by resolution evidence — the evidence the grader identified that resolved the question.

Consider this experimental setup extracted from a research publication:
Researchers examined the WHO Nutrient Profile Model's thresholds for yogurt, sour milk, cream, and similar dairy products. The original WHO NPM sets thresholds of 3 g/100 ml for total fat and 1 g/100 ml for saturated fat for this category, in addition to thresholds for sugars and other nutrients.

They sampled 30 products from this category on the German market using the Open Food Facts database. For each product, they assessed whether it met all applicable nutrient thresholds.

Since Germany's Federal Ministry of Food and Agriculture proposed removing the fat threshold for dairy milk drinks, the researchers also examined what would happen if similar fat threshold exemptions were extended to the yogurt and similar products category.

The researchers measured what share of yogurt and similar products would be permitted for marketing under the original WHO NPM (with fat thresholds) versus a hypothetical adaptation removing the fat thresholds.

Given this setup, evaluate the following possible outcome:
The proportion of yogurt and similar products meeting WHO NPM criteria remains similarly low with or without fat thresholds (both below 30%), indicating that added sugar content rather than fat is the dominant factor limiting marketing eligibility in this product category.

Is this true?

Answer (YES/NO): NO